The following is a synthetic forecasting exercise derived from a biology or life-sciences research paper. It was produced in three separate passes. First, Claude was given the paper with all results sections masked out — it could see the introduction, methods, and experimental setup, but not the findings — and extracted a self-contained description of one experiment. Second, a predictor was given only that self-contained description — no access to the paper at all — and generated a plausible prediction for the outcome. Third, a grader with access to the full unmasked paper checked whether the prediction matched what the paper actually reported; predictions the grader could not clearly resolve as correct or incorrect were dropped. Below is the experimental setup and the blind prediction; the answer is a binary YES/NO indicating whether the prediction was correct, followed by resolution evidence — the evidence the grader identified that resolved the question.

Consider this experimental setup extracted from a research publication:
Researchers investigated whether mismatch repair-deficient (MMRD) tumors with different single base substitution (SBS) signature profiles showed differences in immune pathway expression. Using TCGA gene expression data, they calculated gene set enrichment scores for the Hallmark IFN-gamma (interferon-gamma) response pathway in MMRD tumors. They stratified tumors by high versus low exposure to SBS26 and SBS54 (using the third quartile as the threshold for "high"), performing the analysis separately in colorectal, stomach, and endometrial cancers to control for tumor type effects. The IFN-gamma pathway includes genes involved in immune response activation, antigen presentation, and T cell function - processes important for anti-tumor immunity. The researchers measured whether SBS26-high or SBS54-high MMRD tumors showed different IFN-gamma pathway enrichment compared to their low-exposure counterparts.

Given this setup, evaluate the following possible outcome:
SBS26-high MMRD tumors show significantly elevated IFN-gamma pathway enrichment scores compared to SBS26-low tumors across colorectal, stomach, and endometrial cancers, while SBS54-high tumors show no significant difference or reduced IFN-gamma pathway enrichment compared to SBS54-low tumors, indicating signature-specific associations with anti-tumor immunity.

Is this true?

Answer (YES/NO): NO